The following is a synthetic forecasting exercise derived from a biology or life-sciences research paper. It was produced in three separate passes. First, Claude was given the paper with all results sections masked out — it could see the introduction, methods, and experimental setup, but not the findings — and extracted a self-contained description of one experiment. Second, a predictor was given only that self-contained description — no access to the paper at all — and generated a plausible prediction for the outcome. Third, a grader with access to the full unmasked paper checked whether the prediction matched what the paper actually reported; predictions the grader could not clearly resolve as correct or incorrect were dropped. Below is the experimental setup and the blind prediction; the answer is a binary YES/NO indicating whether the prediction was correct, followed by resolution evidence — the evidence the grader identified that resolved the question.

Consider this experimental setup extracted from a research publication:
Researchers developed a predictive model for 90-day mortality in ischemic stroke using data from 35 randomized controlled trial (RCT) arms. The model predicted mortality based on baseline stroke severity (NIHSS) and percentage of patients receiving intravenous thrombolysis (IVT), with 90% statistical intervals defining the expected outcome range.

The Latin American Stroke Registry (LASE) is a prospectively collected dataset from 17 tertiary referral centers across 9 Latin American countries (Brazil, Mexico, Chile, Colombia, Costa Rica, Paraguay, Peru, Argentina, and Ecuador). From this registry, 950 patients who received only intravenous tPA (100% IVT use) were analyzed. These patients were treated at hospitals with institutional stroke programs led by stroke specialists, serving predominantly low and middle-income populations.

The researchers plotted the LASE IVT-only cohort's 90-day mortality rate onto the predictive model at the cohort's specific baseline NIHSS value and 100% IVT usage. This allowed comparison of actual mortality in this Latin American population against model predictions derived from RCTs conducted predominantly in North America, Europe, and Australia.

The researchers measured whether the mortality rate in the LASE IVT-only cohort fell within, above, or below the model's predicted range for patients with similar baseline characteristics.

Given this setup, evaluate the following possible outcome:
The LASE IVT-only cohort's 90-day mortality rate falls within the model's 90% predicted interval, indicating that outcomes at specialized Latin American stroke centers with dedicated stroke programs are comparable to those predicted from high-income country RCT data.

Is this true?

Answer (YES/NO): NO